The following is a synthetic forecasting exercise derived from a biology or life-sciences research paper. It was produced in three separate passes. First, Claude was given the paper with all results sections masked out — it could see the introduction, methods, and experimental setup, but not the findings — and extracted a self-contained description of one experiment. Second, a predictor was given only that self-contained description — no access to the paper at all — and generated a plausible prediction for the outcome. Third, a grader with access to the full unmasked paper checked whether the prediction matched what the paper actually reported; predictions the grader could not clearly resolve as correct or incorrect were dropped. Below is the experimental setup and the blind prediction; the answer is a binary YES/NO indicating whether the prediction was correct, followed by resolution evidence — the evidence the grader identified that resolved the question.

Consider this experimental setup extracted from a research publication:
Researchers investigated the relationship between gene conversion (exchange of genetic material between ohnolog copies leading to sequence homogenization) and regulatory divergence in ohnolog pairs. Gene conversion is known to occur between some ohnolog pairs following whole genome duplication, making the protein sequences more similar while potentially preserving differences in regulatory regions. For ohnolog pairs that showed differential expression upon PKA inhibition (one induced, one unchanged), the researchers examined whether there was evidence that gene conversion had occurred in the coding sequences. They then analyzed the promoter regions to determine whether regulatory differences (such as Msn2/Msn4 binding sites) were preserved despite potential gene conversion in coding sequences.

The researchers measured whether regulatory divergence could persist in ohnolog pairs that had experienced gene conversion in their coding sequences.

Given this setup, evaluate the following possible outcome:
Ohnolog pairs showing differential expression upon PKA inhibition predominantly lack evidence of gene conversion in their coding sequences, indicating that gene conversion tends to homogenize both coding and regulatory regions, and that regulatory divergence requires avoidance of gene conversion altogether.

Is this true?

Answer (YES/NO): NO